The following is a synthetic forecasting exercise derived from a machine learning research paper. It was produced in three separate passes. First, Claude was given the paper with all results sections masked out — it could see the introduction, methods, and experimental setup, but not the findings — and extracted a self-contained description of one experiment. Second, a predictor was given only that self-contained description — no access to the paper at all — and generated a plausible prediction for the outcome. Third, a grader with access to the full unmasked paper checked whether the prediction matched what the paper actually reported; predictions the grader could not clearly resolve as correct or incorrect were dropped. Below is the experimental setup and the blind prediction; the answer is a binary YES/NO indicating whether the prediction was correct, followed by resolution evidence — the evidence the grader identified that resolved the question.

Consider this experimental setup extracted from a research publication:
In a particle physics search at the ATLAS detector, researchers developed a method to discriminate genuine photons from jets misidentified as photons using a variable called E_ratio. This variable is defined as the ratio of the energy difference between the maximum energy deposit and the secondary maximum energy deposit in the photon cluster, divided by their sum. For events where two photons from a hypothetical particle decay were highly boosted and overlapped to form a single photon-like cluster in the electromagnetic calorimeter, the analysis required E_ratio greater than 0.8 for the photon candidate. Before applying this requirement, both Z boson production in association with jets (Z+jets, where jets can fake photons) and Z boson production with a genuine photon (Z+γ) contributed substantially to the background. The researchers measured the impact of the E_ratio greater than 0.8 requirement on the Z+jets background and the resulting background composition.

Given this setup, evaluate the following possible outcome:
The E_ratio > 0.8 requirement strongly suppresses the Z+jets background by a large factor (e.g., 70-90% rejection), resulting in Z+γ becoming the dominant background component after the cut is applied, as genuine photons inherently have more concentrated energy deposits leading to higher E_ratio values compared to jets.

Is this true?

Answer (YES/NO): NO